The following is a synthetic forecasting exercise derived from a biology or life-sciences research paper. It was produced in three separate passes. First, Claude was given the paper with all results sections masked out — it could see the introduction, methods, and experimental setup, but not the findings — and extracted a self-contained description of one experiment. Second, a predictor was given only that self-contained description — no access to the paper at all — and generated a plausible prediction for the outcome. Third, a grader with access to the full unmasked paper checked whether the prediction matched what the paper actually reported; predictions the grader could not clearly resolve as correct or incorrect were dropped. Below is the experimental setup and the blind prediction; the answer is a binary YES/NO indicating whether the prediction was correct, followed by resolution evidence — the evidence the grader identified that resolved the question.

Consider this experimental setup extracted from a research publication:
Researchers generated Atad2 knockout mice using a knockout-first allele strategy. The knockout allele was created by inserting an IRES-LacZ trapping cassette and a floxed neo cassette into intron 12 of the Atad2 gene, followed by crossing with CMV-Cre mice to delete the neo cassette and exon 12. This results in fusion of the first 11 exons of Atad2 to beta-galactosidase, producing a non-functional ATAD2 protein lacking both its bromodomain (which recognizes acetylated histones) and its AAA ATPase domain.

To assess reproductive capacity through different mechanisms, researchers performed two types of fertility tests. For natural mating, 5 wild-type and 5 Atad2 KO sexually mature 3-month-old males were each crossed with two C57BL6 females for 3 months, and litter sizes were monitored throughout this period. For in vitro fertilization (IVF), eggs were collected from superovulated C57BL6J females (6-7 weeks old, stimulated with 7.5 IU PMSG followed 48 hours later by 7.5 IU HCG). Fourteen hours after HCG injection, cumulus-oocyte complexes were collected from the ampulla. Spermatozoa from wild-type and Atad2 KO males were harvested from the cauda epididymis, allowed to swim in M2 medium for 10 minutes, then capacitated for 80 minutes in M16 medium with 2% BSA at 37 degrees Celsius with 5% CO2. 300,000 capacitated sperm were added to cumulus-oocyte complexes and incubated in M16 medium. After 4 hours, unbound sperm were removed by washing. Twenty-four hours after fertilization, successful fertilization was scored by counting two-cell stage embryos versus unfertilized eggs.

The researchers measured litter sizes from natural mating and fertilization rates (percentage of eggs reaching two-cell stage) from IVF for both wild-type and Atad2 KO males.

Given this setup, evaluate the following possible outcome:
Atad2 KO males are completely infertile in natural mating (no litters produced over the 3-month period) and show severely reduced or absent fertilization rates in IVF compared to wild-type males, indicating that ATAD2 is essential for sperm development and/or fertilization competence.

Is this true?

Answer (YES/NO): NO